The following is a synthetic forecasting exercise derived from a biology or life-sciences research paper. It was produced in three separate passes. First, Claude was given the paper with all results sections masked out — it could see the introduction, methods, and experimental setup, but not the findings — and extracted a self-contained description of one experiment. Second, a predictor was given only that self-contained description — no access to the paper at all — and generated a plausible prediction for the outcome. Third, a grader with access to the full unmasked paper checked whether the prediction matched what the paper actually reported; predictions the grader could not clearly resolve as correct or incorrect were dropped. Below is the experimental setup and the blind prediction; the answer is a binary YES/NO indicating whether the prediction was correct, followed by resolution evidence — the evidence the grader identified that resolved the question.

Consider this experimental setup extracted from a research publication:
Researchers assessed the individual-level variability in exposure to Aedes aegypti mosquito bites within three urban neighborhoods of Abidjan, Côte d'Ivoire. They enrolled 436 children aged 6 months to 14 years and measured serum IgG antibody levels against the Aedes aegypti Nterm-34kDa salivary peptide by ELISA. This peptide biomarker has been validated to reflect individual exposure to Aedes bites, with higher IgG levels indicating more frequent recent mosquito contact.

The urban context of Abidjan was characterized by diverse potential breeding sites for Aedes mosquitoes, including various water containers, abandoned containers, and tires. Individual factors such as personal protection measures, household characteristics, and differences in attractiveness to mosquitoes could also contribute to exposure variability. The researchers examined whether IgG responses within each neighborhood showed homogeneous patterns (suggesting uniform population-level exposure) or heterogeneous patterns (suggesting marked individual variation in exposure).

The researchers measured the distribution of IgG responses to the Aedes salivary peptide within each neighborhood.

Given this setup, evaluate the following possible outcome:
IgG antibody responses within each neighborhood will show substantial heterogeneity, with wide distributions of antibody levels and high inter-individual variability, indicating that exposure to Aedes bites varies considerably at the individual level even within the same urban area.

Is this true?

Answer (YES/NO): YES